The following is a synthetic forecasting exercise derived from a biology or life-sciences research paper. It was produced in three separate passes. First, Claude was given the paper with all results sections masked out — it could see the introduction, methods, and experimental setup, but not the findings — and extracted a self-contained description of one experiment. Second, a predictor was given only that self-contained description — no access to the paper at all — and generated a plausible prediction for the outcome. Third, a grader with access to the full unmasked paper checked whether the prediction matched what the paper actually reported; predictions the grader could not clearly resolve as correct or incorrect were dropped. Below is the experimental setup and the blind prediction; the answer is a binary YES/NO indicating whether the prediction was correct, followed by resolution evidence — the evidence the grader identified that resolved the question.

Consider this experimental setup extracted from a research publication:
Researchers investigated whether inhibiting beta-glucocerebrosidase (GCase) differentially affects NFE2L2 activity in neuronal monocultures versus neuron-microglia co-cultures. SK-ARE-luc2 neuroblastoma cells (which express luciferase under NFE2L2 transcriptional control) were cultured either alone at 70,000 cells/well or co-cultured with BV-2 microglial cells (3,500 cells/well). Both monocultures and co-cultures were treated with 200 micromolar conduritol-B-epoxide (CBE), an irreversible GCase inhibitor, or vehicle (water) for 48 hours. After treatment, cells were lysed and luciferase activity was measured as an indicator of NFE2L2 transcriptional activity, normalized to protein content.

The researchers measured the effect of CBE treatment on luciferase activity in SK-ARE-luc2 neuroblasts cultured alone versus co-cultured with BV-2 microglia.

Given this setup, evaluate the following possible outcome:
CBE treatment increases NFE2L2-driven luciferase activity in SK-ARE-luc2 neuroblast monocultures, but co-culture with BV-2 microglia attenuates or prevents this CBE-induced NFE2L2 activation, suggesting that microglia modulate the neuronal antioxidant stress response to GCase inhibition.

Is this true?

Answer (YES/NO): NO